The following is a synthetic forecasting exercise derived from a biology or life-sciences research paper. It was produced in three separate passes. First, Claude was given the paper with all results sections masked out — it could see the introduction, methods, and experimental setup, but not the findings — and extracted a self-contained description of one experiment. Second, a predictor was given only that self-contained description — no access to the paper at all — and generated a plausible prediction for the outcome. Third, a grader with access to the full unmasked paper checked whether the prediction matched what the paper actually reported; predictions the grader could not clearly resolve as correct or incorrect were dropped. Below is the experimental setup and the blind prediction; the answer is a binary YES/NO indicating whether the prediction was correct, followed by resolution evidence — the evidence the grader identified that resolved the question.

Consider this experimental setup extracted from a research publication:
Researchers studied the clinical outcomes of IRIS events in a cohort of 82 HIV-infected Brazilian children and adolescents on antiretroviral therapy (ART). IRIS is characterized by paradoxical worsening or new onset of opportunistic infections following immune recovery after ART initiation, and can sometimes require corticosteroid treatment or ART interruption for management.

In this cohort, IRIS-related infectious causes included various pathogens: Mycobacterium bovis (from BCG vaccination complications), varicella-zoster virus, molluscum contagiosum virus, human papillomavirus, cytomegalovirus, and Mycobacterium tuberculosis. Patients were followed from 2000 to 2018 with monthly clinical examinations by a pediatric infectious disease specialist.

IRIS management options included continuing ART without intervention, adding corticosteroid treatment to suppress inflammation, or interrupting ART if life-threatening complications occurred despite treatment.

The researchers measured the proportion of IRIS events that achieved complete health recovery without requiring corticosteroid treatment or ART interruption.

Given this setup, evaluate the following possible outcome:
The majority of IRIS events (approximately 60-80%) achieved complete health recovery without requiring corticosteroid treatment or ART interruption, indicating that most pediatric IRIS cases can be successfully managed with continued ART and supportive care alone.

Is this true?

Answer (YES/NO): NO